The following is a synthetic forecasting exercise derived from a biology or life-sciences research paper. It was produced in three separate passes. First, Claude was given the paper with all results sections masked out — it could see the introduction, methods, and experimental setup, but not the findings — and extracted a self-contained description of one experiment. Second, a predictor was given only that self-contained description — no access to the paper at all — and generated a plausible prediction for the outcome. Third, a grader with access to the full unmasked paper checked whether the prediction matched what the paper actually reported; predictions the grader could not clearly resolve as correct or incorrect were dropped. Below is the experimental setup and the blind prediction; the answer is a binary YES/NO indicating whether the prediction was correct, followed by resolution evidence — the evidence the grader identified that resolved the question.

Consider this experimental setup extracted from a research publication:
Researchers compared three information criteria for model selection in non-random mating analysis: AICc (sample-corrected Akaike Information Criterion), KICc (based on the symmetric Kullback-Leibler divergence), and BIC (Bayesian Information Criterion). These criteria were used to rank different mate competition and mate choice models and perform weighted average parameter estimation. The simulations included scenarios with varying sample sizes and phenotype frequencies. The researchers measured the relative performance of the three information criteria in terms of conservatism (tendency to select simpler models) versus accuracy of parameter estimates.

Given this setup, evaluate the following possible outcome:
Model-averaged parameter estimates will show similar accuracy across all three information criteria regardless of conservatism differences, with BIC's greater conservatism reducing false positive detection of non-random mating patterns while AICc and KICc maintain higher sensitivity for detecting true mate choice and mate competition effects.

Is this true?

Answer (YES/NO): NO